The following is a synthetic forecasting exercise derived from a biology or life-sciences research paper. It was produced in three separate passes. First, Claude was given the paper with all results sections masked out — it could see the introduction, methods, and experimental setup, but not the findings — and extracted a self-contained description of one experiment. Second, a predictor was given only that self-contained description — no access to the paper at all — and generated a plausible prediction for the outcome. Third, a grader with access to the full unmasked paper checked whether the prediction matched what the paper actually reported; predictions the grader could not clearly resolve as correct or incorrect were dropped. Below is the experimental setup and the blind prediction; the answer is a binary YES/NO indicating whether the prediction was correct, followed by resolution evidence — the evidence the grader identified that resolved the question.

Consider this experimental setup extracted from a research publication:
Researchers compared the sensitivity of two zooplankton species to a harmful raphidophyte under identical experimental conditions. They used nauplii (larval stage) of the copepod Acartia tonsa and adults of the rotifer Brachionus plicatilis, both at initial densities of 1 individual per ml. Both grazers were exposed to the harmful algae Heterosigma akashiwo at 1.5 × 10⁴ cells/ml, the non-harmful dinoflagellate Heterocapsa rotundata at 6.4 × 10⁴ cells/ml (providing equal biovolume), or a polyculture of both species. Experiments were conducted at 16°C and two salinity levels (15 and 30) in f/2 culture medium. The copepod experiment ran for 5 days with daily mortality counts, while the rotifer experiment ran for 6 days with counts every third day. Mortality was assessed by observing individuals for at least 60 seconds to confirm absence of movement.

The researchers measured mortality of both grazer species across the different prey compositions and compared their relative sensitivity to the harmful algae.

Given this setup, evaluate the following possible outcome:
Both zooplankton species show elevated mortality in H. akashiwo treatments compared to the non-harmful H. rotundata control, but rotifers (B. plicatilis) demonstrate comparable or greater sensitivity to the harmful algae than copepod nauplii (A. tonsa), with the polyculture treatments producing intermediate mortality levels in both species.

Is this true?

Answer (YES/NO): NO